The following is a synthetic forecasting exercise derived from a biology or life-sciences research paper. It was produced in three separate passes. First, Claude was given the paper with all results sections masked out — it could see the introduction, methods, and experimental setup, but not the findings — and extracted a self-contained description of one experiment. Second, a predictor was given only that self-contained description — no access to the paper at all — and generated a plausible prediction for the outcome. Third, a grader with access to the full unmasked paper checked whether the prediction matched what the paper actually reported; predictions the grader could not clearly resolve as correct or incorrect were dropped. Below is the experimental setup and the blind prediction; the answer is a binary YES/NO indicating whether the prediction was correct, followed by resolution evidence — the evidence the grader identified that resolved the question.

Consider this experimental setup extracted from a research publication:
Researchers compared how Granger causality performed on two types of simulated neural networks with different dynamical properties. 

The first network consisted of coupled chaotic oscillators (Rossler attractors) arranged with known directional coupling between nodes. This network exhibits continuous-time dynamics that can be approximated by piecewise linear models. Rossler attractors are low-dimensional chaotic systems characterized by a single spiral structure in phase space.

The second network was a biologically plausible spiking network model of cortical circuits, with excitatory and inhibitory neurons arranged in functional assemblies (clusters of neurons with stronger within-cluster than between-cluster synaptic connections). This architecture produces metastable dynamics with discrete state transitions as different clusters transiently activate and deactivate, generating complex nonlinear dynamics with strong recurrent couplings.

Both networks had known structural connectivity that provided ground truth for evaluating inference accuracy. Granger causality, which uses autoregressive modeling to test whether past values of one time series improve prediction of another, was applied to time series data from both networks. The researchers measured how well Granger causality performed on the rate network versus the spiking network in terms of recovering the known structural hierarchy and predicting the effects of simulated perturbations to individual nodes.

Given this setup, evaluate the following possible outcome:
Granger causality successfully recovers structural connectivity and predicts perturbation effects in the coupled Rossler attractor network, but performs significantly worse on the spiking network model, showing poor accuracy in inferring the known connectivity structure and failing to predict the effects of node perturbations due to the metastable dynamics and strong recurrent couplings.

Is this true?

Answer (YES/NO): NO